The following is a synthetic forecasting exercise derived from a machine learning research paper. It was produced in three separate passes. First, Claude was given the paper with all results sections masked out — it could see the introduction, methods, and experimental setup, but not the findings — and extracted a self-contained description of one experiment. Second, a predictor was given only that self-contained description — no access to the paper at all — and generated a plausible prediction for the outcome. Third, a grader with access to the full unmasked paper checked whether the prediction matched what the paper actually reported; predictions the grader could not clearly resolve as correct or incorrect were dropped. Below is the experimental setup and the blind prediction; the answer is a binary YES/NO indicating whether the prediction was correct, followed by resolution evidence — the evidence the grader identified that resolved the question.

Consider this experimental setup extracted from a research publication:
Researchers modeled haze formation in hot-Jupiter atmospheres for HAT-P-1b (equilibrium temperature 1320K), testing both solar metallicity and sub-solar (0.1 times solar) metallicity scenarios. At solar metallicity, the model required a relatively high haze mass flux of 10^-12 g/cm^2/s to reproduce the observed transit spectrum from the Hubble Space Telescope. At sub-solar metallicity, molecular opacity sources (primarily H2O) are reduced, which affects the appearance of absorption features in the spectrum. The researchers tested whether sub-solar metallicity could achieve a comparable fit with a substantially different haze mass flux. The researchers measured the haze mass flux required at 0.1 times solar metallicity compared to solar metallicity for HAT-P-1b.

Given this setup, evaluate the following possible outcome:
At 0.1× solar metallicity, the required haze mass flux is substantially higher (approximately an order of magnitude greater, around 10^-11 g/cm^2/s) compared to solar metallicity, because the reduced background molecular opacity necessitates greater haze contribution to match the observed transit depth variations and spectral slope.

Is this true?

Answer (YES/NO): NO